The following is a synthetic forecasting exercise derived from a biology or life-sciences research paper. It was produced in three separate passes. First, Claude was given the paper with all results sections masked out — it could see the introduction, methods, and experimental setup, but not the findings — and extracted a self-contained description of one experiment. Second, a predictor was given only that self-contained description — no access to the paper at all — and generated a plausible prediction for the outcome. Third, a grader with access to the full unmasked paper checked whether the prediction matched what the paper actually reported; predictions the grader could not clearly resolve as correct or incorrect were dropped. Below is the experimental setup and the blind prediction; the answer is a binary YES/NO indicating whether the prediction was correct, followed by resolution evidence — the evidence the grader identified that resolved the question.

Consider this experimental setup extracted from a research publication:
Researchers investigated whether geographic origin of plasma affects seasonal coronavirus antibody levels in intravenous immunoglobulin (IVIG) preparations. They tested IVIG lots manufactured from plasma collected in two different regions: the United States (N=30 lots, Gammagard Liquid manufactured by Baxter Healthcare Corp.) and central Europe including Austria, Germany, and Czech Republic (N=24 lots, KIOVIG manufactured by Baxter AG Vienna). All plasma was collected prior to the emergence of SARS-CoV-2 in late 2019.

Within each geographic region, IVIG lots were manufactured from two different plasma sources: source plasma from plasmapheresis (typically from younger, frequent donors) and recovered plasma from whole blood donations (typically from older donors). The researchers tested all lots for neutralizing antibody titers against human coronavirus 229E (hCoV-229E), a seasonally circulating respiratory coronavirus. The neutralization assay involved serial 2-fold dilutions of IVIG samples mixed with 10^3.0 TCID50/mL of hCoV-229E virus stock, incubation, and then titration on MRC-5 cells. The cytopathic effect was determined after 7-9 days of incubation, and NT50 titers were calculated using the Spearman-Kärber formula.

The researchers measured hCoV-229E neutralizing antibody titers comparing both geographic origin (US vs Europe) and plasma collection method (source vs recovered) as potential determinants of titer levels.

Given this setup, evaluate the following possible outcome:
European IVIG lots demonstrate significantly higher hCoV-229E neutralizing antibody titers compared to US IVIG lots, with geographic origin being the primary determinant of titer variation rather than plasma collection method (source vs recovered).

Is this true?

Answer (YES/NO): NO